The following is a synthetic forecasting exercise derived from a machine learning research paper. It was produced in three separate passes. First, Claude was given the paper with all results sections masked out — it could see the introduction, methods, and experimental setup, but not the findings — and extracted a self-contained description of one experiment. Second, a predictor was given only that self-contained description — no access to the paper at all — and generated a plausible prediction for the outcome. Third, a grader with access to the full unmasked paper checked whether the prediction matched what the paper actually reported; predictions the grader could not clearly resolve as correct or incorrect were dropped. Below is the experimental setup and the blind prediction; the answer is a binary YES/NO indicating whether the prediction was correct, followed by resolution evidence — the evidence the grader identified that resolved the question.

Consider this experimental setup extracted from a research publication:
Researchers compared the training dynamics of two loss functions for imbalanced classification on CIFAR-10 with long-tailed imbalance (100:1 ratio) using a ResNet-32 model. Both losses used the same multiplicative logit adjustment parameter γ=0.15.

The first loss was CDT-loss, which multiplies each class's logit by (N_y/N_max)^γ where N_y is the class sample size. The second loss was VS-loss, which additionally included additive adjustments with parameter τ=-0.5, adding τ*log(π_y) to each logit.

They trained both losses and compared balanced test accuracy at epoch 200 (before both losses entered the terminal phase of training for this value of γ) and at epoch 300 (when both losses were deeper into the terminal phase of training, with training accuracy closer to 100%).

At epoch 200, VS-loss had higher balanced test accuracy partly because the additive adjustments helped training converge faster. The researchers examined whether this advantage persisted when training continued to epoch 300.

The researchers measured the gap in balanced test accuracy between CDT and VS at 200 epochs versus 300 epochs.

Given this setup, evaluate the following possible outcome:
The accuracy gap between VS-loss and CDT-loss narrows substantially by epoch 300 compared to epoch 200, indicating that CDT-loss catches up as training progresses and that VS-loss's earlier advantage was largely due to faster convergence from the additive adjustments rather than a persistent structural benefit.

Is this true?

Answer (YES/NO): YES